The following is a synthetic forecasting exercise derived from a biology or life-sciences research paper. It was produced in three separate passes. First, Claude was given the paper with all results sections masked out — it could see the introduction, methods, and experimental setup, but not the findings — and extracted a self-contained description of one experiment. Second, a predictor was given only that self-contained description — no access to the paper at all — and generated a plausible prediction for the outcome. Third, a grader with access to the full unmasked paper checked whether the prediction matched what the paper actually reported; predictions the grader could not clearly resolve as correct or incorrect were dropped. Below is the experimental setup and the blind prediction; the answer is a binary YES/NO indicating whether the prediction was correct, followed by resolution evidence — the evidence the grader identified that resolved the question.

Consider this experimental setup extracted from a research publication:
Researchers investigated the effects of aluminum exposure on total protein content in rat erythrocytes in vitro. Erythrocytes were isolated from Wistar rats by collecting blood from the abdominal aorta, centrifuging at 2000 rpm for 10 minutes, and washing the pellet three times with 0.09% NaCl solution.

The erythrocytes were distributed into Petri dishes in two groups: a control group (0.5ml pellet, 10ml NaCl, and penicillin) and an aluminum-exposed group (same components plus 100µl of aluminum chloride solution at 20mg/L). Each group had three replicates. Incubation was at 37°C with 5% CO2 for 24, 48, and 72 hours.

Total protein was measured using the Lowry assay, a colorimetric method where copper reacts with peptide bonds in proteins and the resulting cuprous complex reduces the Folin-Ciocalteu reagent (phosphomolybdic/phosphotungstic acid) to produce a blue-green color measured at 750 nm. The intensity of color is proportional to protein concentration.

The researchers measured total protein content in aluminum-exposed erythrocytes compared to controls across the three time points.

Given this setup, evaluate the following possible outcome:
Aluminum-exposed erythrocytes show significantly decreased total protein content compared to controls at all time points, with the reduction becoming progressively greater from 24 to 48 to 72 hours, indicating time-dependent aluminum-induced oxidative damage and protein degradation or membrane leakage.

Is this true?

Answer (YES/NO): NO